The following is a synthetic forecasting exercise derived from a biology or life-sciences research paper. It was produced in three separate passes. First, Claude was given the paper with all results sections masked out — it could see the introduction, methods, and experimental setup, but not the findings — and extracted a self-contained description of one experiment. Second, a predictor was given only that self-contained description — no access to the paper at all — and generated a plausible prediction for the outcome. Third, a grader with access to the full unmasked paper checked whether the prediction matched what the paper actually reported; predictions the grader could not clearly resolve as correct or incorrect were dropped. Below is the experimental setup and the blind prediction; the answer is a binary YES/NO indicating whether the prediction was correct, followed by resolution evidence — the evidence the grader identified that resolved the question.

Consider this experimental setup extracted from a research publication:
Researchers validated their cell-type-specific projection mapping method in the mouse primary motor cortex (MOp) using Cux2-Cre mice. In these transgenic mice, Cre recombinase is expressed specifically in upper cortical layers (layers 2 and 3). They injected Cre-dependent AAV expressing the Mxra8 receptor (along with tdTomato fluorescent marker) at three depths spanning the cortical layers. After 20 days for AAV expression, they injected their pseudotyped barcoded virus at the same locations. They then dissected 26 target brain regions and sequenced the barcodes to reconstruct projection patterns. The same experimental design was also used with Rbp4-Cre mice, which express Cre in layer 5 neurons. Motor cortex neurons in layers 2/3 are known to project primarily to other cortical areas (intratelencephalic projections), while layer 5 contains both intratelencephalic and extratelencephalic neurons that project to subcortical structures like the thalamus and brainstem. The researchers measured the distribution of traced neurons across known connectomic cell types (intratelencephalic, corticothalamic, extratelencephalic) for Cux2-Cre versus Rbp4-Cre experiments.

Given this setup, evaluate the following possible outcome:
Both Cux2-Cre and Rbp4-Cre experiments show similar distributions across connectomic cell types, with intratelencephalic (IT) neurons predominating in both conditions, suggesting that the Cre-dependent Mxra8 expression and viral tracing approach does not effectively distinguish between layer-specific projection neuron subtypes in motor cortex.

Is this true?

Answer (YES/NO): NO